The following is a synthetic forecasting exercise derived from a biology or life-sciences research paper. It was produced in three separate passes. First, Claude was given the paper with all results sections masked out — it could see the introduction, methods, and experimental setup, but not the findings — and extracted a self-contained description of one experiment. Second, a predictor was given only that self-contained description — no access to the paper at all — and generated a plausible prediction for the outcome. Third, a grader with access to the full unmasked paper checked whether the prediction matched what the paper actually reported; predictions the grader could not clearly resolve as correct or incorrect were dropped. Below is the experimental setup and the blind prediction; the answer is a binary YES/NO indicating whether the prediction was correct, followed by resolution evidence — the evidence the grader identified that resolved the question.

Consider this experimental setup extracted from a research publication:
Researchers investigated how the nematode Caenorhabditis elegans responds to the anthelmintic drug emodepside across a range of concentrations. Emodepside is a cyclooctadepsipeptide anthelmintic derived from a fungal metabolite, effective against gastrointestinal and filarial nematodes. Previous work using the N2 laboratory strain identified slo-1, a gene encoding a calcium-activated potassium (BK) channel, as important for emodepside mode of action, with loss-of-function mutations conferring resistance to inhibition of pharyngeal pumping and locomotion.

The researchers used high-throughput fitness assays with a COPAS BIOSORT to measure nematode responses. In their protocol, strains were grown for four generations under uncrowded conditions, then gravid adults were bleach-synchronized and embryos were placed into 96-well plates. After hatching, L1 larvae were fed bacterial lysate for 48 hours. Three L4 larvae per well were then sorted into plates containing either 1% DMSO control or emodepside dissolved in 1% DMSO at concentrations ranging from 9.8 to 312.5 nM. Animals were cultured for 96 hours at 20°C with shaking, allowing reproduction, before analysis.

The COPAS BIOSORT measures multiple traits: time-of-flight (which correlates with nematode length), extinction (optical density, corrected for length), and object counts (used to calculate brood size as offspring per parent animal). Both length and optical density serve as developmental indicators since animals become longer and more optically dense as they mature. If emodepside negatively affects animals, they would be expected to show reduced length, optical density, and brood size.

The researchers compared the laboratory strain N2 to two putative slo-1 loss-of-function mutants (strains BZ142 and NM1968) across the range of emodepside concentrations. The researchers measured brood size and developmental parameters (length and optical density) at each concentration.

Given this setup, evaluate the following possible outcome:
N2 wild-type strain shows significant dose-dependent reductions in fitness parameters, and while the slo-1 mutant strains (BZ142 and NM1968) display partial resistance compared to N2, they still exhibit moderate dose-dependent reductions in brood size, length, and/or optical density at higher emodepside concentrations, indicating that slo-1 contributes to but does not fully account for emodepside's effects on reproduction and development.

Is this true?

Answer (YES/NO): NO